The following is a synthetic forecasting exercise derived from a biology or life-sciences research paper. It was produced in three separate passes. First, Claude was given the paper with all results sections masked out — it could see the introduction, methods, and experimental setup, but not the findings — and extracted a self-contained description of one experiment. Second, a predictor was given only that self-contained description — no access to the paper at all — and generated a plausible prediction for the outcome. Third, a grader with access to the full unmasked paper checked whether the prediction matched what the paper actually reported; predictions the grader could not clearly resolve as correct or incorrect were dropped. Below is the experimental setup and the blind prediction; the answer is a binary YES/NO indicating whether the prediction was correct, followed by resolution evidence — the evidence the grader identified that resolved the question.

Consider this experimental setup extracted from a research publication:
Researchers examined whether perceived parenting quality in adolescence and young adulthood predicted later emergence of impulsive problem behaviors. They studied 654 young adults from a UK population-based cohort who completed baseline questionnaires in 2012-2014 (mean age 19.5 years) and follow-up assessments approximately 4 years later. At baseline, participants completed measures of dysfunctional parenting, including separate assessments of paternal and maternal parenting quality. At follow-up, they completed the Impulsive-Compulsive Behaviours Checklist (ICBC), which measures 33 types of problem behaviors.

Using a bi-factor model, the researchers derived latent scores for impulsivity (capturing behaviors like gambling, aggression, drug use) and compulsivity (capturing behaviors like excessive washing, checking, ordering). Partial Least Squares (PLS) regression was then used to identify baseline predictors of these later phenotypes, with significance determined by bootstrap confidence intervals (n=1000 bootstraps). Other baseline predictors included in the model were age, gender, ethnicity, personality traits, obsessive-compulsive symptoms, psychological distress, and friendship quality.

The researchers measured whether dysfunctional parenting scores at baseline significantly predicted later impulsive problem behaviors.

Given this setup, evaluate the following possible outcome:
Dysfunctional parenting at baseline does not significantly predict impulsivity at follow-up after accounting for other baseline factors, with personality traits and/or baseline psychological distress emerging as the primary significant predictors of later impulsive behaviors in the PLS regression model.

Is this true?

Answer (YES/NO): NO